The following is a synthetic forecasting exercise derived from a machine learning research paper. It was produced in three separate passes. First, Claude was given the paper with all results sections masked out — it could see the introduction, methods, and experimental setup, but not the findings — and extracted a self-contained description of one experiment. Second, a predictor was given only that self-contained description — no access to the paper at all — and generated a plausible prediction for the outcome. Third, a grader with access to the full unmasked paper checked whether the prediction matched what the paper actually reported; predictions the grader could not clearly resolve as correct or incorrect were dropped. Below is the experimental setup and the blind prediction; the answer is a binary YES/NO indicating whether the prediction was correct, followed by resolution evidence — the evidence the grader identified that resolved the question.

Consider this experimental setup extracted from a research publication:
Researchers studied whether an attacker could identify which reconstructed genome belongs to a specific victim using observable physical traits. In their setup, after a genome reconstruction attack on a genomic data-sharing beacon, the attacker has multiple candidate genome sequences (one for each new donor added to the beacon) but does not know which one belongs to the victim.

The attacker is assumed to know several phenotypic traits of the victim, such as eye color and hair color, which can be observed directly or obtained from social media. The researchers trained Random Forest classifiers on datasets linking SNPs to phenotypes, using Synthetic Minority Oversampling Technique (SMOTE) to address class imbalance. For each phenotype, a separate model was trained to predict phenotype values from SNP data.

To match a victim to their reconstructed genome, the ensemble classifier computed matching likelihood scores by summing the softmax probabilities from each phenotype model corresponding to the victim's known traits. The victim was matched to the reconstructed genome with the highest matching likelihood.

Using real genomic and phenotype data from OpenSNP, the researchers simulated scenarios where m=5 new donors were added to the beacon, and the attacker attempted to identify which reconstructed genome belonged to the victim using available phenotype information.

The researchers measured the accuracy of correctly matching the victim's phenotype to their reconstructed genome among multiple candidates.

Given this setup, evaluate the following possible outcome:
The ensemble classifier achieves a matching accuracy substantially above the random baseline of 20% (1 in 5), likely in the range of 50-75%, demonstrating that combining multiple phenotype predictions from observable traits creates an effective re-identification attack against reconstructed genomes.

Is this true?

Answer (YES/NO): YES